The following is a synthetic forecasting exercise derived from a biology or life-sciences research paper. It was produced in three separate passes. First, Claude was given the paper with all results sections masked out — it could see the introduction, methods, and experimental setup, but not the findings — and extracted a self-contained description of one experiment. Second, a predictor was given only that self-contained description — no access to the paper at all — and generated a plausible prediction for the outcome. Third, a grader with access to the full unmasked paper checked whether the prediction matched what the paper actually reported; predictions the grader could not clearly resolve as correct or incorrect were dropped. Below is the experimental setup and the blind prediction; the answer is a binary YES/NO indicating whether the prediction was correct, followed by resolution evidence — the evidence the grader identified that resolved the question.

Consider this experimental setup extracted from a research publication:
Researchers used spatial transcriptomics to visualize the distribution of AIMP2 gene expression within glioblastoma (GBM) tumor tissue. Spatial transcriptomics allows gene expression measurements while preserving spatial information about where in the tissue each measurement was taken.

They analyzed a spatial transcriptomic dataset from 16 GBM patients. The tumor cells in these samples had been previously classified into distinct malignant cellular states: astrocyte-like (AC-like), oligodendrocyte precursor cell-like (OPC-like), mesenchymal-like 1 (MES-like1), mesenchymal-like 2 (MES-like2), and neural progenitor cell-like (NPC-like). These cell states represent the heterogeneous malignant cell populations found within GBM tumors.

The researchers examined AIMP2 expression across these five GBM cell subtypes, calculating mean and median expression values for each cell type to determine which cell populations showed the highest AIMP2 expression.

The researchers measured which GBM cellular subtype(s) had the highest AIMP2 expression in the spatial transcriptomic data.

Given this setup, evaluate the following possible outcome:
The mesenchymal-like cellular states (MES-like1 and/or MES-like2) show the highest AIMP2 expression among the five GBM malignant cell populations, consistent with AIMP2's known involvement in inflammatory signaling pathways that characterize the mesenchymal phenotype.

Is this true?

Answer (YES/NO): NO